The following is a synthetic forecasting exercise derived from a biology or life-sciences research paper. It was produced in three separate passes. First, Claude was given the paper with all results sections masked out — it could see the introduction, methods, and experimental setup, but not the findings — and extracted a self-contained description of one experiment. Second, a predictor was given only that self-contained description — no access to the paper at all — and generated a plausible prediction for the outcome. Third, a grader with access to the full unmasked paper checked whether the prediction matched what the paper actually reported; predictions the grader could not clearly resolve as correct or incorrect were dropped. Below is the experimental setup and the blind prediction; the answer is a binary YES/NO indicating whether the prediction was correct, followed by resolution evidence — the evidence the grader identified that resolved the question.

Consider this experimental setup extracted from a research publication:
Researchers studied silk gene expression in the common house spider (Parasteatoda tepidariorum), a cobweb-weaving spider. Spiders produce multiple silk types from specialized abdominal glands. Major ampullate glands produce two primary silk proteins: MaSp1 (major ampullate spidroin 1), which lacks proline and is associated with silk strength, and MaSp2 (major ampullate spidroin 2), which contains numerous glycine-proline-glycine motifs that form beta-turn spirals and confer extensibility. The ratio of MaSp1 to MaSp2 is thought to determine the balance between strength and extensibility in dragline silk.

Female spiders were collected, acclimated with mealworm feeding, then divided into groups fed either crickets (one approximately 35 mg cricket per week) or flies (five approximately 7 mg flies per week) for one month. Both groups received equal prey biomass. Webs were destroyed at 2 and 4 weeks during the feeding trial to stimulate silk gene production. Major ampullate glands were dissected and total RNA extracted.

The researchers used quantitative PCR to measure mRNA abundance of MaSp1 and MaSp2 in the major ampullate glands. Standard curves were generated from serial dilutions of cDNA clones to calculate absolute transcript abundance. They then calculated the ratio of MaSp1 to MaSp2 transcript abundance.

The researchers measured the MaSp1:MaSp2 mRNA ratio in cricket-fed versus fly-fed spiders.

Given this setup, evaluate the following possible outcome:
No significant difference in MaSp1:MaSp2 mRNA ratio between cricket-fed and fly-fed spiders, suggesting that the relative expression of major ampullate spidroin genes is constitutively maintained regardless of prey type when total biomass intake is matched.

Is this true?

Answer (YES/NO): YES